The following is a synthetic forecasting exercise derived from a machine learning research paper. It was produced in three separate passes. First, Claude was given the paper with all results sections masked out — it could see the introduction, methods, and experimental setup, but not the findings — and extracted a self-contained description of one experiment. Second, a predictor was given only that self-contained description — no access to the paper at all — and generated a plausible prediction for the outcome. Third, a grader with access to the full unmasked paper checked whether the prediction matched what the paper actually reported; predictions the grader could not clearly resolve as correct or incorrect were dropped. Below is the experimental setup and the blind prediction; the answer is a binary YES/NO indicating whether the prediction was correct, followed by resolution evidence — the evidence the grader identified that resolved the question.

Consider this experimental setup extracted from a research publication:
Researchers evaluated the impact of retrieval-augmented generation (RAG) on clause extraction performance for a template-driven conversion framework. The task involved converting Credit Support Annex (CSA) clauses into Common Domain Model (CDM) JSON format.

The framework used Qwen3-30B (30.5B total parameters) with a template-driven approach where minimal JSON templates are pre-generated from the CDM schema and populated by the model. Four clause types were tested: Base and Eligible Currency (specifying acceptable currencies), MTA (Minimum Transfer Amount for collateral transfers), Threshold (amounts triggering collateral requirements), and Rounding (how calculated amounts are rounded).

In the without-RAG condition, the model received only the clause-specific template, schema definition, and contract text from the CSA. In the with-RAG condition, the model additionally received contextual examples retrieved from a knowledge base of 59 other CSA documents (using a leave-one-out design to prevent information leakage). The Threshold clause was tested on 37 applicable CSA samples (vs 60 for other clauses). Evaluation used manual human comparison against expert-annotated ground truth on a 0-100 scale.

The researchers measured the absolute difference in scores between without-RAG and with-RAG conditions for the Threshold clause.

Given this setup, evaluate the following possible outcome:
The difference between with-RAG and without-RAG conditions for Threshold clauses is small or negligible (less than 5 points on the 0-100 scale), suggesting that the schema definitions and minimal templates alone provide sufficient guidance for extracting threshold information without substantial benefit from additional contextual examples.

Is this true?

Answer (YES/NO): NO